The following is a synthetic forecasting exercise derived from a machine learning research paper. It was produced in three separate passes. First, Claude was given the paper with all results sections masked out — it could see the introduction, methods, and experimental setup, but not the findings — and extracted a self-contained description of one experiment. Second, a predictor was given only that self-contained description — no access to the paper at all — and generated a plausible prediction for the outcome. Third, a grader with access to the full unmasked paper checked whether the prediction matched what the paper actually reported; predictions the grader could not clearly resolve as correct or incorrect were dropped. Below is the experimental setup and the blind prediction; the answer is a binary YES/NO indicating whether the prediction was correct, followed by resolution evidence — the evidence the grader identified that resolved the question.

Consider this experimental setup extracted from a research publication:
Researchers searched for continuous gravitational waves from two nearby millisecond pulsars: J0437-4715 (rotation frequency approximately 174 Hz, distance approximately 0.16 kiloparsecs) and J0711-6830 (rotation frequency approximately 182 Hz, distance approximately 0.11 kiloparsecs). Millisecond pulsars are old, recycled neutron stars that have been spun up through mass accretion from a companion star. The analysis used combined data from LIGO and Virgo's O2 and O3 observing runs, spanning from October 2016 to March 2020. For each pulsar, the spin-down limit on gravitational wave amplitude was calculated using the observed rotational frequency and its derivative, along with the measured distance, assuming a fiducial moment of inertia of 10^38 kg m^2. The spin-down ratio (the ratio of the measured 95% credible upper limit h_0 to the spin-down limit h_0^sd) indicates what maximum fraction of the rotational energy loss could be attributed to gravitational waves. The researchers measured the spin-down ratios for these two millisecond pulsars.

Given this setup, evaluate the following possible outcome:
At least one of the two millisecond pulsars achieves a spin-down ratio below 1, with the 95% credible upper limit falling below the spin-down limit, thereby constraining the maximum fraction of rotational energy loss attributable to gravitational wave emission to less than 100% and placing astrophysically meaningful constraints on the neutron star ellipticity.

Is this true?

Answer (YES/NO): YES